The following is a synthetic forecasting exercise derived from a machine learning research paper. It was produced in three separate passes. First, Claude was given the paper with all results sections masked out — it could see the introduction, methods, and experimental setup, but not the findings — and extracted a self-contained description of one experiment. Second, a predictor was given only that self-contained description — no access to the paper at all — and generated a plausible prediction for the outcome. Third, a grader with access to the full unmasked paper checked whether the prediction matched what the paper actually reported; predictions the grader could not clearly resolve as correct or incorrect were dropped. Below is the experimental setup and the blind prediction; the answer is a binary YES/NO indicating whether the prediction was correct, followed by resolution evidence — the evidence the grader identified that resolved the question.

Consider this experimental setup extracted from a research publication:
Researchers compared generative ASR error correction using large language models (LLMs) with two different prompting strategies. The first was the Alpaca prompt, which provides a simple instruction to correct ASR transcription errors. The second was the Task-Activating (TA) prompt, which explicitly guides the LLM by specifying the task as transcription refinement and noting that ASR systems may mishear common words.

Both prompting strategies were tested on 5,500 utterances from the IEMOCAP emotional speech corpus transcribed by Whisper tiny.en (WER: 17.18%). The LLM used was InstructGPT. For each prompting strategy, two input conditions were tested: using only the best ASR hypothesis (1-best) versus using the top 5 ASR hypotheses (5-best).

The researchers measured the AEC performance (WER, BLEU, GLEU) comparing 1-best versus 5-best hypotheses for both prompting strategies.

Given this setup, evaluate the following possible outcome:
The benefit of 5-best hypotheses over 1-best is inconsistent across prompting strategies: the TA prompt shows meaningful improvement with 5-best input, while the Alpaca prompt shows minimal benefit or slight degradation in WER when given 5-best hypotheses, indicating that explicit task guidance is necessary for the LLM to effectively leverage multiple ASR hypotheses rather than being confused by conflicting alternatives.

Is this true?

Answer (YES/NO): YES